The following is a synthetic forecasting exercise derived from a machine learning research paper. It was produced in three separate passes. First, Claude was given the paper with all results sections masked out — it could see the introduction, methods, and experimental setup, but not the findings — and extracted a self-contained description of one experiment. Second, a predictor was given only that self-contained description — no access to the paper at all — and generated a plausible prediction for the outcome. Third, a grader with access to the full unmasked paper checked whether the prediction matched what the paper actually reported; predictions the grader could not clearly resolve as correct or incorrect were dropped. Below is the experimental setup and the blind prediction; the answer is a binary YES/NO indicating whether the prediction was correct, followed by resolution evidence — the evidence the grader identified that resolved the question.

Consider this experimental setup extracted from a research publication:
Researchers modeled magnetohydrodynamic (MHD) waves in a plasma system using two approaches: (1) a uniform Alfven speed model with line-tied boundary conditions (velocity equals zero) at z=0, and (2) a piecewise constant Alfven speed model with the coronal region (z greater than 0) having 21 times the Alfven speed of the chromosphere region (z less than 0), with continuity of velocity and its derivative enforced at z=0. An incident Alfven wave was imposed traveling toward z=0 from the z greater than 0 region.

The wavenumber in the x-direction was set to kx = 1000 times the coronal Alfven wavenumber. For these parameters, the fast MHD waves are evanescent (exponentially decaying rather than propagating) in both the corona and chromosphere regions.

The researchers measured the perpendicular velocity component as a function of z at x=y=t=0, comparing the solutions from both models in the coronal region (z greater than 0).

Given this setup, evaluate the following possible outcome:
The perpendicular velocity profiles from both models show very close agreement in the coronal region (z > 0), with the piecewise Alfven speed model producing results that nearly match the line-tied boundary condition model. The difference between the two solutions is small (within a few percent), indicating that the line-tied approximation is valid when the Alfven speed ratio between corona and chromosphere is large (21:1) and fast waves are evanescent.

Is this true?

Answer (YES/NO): NO